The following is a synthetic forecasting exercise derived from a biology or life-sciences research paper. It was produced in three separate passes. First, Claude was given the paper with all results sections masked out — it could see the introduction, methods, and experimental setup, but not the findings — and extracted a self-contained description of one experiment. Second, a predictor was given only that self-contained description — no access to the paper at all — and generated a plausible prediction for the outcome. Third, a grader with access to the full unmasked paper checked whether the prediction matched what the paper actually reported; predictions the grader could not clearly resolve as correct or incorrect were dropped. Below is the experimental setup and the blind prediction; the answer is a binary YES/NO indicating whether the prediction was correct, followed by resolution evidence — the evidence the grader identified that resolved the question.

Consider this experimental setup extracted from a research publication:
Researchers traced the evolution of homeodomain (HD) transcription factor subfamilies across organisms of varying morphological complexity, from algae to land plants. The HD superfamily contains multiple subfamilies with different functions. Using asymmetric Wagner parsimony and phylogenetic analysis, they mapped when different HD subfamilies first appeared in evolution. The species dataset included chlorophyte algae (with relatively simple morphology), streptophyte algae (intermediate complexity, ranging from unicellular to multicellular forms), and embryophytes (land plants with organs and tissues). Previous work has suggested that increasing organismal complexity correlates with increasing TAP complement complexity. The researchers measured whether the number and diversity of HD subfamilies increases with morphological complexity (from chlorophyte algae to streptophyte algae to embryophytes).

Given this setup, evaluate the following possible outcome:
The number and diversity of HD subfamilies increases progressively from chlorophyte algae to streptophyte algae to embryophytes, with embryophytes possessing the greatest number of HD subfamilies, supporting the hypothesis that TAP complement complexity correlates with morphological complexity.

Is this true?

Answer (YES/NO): YES